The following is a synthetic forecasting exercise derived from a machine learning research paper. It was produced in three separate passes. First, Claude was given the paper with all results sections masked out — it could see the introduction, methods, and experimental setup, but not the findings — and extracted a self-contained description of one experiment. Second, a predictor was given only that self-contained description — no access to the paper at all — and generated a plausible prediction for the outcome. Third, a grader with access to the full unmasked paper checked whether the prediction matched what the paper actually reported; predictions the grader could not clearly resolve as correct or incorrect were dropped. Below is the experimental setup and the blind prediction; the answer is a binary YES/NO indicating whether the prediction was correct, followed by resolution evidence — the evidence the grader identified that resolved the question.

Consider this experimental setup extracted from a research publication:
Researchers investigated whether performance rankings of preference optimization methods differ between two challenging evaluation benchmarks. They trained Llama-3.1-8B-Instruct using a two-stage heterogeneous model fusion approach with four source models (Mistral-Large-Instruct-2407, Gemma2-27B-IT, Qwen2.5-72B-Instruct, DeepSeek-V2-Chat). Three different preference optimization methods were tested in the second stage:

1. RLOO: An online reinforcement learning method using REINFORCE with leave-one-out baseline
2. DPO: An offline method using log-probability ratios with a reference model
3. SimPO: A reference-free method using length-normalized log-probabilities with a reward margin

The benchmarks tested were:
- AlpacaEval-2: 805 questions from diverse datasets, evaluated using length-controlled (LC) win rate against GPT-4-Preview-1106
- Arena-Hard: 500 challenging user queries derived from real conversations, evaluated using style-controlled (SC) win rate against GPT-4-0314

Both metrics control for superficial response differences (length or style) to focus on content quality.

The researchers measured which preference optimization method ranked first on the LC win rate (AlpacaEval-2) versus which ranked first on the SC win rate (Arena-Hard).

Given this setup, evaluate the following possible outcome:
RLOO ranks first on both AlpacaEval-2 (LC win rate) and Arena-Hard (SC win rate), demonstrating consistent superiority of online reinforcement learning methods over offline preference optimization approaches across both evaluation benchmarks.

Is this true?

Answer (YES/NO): NO